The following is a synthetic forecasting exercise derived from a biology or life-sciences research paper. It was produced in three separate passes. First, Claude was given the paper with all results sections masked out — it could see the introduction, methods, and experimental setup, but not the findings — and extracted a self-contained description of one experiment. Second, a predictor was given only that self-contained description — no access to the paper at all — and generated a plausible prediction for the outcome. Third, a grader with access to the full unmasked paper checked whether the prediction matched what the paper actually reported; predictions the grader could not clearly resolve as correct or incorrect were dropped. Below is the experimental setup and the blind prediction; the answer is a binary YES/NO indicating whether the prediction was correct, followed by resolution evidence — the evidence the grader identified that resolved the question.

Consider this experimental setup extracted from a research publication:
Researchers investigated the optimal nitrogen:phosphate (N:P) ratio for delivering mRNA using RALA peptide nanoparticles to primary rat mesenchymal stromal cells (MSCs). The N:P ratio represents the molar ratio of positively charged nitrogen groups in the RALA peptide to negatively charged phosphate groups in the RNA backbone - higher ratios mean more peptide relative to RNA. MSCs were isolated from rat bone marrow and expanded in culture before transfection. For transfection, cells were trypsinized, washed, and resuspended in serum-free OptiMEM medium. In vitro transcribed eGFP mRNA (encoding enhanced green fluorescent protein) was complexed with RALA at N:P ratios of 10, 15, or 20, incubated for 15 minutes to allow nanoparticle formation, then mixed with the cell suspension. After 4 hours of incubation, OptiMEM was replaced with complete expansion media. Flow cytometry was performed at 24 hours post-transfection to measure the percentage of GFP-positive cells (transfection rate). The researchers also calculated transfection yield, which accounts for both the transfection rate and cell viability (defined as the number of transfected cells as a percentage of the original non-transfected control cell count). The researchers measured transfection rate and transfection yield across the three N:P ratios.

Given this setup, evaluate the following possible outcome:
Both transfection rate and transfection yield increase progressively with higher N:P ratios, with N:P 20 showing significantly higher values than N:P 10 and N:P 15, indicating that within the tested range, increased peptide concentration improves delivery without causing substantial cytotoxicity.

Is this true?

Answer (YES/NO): NO